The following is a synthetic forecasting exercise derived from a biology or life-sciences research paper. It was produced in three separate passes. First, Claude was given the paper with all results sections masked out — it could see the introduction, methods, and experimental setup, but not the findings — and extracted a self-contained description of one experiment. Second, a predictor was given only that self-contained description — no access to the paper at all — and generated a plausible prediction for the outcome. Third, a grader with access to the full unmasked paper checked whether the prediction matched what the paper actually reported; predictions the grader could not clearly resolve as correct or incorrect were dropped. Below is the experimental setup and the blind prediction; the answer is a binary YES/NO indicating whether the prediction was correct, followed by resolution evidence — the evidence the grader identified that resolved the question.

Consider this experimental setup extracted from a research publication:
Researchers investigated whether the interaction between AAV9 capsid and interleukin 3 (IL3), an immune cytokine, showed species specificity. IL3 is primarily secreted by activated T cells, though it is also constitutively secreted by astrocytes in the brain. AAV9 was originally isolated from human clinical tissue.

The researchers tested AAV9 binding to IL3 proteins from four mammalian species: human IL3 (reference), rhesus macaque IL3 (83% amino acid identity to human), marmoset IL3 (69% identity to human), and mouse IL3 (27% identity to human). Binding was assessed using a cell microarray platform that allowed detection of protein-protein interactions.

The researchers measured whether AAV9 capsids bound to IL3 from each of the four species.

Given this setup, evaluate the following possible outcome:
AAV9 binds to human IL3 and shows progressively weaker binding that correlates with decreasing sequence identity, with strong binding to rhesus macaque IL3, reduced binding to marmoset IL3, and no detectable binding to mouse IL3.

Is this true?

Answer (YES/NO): NO